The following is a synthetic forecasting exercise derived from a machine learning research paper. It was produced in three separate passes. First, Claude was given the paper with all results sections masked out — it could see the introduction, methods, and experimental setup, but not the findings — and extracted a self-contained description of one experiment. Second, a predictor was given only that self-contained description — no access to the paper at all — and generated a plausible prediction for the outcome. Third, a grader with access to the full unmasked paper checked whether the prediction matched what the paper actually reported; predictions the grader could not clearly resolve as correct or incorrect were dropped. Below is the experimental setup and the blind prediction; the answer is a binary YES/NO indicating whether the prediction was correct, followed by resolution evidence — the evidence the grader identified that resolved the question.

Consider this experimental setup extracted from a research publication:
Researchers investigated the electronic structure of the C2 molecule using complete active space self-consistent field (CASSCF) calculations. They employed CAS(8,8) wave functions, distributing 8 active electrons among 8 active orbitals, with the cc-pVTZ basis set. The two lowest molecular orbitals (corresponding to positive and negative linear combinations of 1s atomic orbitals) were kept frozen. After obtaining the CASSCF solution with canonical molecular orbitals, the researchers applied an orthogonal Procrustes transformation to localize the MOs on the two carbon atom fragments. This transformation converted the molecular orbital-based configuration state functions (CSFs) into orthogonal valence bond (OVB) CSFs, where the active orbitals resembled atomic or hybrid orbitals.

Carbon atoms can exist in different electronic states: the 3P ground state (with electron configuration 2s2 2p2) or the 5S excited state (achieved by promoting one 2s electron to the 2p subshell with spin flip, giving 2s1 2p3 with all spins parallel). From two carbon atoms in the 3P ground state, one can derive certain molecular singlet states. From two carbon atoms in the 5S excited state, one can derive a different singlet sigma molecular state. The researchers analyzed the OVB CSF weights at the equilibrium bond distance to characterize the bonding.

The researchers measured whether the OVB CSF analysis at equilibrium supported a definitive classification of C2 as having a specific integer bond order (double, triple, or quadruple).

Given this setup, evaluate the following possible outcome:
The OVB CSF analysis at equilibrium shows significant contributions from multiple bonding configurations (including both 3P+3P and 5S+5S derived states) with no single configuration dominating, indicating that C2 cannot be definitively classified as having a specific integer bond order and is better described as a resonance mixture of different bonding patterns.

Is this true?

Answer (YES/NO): YES